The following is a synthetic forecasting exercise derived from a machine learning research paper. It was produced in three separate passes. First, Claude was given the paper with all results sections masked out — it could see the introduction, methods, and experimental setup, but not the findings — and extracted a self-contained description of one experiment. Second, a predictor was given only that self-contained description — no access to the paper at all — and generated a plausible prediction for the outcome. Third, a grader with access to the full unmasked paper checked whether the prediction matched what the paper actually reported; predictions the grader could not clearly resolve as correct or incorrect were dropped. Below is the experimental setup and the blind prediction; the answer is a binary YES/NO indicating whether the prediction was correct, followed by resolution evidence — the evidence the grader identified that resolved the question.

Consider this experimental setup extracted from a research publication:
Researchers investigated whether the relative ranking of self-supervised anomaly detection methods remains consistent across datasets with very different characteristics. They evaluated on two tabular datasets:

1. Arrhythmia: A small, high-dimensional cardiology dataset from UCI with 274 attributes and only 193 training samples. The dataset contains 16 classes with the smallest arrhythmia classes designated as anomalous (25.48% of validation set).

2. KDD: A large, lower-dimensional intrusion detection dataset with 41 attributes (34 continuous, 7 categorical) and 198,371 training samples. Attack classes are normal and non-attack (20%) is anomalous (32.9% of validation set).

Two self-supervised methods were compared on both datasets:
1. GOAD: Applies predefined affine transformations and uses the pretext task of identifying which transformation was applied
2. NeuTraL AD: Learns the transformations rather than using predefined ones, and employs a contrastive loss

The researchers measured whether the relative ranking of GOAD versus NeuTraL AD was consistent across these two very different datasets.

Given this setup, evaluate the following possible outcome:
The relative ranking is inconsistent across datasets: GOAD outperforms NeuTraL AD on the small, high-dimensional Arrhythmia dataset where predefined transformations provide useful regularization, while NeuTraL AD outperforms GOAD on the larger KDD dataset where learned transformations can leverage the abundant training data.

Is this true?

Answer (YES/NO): NO